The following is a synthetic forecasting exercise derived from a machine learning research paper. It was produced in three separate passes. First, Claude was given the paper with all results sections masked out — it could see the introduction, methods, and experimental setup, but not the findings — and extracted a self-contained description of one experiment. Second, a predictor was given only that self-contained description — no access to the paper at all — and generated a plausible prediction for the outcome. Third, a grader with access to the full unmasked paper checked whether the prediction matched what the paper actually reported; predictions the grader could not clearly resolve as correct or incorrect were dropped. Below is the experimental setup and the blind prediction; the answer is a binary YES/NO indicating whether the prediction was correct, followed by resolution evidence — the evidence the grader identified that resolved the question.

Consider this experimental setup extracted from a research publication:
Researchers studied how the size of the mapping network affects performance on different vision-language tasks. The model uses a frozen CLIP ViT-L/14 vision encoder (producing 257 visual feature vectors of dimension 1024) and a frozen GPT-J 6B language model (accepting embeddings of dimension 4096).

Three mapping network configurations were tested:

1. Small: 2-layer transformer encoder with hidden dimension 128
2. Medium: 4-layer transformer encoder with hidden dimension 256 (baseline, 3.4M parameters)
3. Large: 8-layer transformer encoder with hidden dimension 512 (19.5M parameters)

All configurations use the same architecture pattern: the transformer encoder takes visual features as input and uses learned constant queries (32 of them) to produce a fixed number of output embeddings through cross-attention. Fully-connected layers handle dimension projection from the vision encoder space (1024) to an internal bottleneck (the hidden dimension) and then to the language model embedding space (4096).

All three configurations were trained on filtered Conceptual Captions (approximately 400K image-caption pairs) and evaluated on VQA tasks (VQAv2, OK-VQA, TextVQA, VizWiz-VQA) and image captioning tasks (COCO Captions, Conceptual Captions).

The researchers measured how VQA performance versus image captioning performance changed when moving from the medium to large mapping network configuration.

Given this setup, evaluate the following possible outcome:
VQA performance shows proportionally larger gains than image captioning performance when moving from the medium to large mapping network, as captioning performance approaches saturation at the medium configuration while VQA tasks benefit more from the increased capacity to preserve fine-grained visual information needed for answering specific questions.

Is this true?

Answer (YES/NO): NO